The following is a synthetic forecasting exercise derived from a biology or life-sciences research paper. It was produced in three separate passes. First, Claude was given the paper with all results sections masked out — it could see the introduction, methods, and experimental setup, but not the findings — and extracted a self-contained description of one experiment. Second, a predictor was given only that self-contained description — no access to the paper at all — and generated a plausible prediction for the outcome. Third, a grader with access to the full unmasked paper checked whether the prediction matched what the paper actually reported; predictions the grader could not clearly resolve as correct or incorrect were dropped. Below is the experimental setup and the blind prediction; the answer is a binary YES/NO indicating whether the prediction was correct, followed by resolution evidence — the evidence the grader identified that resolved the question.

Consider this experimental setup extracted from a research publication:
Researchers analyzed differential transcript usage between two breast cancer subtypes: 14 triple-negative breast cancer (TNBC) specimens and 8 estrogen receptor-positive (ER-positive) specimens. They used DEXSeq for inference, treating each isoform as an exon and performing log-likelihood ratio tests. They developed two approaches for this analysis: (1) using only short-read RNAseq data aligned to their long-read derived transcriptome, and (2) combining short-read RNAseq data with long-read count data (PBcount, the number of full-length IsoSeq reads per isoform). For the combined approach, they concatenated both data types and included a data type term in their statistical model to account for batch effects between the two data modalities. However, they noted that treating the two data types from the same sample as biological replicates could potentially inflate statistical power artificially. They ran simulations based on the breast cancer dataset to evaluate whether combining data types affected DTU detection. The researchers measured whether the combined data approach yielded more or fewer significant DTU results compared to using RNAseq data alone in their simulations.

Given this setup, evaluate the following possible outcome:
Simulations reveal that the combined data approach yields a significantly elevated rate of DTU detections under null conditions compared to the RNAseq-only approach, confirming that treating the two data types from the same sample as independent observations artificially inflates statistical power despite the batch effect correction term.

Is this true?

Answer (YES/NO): NO